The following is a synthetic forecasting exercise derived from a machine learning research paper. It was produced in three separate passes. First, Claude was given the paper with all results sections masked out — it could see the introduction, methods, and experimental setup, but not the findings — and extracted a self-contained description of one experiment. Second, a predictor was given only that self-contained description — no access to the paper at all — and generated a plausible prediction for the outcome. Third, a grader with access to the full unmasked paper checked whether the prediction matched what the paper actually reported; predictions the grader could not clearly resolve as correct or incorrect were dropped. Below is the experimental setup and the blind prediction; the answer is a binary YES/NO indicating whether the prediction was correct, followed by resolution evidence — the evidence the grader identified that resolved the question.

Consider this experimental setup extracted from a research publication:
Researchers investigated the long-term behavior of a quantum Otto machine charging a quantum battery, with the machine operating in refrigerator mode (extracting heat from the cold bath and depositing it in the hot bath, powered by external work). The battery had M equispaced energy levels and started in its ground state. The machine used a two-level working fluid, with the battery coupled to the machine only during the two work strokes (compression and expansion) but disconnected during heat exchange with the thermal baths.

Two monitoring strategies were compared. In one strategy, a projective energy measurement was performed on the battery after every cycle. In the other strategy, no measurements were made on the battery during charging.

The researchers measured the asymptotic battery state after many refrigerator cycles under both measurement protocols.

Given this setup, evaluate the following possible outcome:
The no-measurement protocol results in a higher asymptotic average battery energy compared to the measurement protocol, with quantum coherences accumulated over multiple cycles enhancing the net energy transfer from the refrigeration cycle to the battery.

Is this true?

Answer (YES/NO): NO